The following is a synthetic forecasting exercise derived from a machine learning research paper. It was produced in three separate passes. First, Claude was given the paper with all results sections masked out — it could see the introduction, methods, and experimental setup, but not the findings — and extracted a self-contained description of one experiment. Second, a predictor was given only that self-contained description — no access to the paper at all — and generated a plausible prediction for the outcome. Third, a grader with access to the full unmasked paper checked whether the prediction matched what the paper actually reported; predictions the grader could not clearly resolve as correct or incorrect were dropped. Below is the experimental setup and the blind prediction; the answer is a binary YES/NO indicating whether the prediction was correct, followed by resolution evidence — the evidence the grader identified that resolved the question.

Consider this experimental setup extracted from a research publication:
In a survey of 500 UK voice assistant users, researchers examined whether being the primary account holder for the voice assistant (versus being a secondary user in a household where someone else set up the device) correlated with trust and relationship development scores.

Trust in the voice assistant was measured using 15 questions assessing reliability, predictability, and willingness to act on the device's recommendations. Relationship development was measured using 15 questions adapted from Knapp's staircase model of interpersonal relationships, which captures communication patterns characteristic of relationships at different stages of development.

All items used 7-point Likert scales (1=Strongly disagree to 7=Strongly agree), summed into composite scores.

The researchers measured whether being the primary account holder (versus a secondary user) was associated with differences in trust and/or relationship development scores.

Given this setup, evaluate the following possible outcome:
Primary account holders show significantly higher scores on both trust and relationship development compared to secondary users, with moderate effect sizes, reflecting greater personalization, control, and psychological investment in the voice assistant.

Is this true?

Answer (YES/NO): NO